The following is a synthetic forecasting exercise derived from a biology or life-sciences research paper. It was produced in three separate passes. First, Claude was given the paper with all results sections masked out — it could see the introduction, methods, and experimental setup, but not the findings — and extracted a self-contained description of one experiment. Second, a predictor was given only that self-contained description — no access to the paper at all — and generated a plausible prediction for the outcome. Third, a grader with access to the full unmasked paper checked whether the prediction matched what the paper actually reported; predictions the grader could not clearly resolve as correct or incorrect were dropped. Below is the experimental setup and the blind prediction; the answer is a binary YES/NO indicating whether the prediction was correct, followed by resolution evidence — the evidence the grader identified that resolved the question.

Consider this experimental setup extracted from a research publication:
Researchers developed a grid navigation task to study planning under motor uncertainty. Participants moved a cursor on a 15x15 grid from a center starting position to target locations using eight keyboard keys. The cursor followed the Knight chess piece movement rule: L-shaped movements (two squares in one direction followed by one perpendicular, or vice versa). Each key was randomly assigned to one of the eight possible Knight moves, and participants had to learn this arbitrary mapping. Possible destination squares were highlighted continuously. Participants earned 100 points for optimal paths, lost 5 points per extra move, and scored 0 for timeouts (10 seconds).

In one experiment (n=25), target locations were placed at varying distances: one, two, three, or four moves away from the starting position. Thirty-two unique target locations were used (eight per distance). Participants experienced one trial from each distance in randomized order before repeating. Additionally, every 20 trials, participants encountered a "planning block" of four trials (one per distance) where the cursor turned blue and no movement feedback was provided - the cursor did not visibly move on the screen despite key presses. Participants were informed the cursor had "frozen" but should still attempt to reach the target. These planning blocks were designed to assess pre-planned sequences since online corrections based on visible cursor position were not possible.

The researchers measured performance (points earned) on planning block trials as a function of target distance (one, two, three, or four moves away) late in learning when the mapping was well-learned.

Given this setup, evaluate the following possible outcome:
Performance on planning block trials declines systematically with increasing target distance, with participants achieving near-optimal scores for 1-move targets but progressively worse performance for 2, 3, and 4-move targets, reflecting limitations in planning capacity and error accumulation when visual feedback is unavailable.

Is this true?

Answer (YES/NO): NO